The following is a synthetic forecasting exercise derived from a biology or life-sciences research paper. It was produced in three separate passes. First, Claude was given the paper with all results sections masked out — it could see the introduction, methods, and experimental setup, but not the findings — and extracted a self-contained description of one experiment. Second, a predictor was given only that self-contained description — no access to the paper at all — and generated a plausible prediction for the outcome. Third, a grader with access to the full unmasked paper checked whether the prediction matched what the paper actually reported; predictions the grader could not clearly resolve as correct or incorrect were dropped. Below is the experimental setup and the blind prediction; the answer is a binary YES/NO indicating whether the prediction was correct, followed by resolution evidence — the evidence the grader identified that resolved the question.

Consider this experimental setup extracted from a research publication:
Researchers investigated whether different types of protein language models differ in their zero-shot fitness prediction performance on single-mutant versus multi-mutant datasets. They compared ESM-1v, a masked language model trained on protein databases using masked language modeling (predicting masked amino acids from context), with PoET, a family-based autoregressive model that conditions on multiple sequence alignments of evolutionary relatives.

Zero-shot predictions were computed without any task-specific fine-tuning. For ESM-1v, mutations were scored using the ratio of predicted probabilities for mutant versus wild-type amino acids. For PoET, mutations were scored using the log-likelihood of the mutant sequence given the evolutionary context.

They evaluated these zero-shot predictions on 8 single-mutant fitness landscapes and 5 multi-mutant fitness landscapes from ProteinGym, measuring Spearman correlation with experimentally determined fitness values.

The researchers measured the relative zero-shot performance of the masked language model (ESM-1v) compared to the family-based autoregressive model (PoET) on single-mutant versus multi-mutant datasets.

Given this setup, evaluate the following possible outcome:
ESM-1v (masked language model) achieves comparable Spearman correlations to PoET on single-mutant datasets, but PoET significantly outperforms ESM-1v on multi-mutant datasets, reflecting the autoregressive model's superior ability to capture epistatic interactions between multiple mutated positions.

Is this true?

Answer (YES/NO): NO